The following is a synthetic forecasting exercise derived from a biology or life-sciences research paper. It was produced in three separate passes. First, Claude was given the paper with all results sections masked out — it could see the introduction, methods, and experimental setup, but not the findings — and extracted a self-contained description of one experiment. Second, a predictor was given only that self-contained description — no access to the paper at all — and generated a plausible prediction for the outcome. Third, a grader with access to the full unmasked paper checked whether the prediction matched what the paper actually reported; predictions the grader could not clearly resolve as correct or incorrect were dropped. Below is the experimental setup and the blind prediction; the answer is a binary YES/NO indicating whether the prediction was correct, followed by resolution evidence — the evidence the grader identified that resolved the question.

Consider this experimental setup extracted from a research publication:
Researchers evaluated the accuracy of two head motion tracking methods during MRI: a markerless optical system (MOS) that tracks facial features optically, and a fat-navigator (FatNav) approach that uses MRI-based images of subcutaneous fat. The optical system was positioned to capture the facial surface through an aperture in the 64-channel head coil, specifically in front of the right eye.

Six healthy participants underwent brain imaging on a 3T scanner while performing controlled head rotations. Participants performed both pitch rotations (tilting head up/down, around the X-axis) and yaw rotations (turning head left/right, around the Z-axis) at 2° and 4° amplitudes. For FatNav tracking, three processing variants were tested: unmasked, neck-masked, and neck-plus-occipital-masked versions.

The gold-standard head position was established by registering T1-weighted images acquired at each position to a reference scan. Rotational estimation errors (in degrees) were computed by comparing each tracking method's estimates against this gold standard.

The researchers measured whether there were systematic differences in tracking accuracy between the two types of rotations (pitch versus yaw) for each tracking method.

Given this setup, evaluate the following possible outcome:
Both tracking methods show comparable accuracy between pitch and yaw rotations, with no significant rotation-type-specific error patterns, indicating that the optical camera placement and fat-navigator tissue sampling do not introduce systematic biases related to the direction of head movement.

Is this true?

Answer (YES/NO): NO